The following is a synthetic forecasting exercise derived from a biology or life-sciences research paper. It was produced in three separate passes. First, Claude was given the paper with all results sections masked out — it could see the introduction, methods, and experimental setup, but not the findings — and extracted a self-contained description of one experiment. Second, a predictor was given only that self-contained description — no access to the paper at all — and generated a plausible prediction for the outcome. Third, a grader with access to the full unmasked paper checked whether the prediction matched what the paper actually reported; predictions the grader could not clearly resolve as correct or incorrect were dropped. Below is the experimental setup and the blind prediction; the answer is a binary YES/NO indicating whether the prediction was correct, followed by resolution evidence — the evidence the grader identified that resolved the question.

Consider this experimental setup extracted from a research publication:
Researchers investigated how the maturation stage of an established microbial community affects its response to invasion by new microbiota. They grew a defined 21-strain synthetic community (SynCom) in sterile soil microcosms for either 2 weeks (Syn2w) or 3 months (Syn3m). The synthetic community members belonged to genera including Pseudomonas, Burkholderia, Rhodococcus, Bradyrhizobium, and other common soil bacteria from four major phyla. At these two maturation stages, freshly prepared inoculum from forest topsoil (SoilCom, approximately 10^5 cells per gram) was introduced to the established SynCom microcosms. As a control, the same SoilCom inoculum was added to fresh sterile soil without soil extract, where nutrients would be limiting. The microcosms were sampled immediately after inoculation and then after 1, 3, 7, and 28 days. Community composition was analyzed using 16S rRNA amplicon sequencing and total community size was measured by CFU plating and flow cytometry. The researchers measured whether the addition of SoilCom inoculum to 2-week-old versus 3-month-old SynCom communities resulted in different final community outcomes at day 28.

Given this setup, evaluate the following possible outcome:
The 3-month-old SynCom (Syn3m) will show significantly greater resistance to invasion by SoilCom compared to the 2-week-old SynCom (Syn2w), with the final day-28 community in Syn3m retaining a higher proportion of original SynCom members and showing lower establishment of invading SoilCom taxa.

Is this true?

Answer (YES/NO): NO